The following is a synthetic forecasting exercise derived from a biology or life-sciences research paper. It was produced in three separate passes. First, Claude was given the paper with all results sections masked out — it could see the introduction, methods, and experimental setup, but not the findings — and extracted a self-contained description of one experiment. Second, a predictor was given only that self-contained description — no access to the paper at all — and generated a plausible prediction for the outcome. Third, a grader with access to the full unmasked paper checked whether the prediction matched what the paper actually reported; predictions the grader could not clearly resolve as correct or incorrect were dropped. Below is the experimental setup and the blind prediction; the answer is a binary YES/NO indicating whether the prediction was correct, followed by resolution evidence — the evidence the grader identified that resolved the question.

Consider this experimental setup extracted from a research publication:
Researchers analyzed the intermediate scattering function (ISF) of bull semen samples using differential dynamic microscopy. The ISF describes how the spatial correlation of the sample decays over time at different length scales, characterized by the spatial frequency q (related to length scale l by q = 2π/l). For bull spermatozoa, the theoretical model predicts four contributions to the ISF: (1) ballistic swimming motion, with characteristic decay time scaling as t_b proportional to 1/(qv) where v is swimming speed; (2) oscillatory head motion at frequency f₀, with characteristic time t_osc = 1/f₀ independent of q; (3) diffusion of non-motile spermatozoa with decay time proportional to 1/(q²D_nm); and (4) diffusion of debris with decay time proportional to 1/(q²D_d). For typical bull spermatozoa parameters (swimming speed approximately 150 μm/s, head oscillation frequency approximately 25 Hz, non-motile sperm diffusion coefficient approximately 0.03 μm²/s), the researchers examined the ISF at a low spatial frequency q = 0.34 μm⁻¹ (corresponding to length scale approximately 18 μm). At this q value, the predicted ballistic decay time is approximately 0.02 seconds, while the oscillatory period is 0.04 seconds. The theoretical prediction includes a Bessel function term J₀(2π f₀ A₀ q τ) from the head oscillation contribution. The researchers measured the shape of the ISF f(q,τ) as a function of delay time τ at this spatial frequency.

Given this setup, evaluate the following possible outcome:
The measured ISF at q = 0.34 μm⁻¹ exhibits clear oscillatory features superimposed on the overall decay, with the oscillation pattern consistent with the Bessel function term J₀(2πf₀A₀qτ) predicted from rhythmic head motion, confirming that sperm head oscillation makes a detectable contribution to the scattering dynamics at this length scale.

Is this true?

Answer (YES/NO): NO